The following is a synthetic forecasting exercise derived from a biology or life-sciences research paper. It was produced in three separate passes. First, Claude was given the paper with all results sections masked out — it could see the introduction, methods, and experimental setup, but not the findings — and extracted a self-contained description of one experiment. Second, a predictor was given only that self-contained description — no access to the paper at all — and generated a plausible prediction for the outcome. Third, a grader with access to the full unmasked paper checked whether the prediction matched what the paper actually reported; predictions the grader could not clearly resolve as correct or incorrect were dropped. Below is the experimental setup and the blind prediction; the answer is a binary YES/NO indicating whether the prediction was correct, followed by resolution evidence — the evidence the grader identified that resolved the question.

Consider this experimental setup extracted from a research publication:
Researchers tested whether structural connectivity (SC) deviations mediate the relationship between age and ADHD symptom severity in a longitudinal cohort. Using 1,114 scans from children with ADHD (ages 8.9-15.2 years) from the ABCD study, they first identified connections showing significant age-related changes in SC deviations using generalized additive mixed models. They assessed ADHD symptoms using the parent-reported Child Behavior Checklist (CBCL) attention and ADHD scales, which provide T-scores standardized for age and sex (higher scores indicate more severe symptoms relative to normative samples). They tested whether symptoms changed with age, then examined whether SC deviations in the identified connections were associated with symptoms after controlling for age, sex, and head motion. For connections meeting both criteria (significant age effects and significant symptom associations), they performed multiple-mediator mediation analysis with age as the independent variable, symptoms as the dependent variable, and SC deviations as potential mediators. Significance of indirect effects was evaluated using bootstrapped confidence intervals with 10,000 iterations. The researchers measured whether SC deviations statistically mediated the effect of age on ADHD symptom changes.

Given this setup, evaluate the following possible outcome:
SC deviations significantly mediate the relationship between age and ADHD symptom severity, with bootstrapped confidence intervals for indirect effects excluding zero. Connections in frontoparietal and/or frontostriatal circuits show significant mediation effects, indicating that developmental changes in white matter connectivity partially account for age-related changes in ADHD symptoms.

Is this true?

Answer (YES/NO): YES